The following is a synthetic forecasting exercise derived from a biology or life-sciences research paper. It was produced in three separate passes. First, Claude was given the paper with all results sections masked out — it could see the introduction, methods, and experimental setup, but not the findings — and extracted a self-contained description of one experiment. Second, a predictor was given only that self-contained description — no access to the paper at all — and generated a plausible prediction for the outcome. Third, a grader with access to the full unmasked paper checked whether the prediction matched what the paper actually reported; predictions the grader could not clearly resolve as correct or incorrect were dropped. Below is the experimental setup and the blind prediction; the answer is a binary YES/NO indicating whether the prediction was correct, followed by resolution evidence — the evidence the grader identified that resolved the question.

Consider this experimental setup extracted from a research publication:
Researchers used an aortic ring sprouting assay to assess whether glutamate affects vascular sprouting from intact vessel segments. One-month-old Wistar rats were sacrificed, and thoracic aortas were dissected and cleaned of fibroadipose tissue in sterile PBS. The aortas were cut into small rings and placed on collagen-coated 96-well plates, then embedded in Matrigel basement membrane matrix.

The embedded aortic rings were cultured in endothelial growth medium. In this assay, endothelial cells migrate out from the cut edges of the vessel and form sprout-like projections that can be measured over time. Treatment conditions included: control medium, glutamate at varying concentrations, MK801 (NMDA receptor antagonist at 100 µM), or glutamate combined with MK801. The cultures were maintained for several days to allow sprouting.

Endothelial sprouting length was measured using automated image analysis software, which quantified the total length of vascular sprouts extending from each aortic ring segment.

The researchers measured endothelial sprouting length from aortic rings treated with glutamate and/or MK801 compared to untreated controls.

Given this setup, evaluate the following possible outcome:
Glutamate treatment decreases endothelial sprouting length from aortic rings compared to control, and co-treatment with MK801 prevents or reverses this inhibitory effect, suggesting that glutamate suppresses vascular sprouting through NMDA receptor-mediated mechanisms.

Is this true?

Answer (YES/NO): NO